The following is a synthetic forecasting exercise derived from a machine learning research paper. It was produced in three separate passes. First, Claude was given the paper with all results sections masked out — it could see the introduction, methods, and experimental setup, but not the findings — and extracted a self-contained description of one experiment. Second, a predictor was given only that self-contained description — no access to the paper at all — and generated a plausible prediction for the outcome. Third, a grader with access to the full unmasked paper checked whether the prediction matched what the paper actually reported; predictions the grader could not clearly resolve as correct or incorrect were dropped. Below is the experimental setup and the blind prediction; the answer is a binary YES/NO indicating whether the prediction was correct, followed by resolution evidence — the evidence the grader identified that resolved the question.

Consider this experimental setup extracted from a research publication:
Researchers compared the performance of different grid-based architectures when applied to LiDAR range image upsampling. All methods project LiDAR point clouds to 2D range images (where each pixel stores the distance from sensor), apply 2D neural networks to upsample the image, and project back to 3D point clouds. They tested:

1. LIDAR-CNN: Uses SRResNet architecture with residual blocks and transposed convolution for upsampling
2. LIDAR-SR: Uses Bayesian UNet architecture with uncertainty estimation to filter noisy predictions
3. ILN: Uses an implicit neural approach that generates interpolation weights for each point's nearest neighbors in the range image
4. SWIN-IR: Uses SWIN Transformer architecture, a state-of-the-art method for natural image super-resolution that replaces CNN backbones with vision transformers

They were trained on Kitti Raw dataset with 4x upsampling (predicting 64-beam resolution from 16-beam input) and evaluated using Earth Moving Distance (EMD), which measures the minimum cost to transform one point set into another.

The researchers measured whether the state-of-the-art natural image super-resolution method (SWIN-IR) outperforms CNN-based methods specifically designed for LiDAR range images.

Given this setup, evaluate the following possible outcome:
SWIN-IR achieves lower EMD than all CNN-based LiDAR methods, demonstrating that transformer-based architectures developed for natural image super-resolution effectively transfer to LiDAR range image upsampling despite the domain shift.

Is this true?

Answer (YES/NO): NO